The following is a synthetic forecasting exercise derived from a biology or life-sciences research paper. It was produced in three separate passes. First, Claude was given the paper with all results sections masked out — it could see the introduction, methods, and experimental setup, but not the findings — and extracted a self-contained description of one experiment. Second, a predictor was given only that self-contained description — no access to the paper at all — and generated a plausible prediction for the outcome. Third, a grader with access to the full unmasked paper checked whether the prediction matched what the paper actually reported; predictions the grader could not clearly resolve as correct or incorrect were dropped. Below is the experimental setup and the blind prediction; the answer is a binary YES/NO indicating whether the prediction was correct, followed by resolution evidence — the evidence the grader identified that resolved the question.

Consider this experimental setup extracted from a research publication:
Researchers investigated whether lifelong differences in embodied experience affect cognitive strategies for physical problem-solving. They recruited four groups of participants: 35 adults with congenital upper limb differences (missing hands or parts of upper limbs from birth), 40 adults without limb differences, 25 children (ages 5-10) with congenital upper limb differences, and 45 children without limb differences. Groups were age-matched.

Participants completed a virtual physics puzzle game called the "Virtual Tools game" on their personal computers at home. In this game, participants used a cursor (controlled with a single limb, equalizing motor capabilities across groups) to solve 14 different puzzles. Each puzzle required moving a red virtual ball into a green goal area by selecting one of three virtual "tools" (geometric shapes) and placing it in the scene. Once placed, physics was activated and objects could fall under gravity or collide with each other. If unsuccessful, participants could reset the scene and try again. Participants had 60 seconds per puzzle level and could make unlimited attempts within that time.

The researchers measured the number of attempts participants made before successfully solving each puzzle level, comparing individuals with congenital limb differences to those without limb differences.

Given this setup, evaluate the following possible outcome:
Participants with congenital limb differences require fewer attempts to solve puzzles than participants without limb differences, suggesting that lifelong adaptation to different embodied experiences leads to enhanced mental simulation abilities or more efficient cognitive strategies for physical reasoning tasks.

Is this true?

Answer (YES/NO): YES